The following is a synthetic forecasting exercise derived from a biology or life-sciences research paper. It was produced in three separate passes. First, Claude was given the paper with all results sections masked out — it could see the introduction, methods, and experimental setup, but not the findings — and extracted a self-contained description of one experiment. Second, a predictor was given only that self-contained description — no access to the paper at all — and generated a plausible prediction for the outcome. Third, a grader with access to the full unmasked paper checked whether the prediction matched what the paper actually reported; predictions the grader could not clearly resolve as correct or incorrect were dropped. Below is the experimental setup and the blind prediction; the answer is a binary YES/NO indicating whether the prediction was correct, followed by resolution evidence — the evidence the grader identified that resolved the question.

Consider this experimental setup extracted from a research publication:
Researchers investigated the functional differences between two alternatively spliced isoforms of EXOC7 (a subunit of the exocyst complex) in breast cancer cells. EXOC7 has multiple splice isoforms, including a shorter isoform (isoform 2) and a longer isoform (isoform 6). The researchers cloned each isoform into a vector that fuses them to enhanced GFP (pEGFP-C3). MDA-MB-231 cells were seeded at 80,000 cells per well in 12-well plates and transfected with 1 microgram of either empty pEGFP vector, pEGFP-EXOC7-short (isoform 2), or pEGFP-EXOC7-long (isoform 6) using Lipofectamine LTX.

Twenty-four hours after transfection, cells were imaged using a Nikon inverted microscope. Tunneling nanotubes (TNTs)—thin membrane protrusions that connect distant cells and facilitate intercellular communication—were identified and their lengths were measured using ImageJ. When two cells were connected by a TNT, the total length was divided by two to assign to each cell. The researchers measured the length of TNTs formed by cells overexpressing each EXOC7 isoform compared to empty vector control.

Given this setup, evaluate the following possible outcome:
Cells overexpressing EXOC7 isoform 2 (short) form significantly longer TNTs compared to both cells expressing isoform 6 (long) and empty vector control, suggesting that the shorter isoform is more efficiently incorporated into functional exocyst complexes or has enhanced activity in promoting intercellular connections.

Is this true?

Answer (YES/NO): NO